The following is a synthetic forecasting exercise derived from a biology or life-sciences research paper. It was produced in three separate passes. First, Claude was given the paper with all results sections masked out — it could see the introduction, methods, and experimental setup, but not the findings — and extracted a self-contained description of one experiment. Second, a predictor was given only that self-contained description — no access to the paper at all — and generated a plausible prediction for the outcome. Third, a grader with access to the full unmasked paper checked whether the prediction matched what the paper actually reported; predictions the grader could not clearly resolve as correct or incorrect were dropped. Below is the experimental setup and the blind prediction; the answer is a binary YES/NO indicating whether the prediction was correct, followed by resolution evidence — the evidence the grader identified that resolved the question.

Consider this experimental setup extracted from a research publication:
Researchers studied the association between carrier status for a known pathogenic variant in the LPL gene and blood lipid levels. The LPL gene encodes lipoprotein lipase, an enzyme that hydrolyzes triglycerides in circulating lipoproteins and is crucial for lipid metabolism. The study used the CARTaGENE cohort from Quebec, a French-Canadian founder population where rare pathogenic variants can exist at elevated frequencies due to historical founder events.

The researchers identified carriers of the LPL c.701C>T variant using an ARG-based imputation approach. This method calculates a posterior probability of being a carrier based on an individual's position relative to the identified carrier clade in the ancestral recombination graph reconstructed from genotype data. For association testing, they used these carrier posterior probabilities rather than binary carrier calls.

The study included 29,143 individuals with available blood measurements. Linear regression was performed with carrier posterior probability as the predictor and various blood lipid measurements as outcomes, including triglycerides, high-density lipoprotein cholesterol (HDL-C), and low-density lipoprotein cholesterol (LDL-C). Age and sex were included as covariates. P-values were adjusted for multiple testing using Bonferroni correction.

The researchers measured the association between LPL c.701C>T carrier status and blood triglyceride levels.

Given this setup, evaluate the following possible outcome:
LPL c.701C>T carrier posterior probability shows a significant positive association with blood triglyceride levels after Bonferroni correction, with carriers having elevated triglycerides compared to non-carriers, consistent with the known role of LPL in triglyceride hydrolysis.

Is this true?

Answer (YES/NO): YES